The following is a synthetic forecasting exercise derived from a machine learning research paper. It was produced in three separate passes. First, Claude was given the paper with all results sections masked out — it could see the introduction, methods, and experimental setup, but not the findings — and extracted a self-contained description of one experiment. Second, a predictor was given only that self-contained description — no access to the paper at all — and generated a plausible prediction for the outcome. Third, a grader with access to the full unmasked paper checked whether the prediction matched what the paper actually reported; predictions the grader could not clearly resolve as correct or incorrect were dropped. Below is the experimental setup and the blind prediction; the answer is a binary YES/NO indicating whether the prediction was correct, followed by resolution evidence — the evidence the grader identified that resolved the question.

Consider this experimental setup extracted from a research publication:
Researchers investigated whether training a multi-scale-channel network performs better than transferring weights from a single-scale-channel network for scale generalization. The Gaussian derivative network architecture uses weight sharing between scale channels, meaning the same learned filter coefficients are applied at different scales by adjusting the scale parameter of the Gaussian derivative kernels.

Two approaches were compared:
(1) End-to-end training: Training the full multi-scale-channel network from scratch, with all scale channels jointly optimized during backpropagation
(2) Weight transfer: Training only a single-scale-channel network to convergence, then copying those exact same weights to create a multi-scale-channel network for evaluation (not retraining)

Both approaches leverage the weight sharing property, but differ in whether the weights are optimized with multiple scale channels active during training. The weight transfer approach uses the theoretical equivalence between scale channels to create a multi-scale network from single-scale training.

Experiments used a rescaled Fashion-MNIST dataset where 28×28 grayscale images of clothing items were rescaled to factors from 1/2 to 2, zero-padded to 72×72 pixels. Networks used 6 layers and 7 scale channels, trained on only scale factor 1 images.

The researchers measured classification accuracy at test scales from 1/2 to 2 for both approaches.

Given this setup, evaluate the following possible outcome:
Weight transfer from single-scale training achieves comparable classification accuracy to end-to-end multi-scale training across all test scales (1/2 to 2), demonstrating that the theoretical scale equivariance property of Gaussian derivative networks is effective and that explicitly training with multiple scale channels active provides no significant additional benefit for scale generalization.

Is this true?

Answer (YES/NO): NO